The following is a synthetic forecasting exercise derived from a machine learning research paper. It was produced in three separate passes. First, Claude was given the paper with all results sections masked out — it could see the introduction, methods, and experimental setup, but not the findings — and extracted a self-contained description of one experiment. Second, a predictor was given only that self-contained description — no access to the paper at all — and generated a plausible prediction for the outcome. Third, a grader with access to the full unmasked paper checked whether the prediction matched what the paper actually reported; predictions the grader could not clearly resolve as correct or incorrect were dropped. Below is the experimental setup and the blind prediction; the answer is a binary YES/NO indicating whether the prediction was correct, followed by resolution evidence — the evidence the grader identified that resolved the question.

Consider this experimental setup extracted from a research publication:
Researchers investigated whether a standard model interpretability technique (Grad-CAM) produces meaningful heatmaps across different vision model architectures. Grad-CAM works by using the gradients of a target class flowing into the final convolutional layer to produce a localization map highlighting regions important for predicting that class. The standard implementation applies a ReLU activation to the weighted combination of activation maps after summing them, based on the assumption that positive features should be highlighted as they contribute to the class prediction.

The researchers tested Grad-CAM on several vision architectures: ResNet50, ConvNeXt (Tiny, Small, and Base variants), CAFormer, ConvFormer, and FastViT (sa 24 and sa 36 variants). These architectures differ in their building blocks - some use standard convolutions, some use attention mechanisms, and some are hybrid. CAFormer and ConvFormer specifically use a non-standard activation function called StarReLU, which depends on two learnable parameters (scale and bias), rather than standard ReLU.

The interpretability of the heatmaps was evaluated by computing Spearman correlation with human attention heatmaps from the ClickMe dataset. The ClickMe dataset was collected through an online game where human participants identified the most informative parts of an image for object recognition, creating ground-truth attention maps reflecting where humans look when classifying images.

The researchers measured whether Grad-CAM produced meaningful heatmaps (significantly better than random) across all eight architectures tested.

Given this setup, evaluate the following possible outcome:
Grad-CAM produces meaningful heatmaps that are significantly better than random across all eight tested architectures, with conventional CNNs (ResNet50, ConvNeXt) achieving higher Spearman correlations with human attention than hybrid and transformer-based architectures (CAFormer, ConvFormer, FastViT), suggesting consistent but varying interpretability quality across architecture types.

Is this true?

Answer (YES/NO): NO